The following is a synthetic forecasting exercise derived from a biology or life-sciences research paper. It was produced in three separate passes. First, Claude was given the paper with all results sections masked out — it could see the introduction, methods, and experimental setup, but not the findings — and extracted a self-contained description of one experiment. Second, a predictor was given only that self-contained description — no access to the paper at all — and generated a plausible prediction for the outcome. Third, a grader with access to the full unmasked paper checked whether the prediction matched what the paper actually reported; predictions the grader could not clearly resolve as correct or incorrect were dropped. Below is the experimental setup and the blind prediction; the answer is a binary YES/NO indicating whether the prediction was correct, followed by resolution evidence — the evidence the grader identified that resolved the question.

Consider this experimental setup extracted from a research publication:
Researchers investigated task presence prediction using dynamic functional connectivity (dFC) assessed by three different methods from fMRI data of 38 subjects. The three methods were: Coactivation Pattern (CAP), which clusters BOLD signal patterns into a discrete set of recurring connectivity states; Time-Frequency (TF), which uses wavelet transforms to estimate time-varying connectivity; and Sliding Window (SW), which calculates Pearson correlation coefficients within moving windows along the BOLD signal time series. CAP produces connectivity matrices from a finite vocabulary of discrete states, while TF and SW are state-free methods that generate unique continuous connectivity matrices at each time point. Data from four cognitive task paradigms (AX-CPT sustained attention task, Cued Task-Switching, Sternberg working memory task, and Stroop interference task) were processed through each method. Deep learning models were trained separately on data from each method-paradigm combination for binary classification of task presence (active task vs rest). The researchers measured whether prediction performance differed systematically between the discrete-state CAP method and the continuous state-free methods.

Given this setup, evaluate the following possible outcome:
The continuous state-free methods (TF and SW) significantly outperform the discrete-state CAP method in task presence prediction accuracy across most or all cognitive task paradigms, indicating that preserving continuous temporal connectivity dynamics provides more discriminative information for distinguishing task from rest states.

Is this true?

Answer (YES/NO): YES